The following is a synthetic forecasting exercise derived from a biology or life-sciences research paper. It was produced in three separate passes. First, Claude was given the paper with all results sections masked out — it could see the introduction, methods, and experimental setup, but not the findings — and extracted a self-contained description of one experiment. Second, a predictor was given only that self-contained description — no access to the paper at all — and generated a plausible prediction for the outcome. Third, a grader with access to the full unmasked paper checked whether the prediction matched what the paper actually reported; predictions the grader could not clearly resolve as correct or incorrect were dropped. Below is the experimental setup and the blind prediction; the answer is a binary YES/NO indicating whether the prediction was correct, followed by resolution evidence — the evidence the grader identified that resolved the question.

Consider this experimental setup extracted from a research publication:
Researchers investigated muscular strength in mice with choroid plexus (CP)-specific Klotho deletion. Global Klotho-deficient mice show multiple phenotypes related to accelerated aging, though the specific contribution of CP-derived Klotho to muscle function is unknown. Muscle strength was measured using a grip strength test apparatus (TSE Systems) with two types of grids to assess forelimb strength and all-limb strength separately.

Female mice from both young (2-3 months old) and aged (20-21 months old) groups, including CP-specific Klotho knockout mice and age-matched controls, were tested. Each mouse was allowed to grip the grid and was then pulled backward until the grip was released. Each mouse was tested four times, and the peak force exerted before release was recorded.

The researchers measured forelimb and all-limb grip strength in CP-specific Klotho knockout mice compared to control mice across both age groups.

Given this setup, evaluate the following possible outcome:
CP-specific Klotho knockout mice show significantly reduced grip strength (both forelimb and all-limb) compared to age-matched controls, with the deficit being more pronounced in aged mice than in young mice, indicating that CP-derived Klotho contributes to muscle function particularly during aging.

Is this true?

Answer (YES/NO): NO